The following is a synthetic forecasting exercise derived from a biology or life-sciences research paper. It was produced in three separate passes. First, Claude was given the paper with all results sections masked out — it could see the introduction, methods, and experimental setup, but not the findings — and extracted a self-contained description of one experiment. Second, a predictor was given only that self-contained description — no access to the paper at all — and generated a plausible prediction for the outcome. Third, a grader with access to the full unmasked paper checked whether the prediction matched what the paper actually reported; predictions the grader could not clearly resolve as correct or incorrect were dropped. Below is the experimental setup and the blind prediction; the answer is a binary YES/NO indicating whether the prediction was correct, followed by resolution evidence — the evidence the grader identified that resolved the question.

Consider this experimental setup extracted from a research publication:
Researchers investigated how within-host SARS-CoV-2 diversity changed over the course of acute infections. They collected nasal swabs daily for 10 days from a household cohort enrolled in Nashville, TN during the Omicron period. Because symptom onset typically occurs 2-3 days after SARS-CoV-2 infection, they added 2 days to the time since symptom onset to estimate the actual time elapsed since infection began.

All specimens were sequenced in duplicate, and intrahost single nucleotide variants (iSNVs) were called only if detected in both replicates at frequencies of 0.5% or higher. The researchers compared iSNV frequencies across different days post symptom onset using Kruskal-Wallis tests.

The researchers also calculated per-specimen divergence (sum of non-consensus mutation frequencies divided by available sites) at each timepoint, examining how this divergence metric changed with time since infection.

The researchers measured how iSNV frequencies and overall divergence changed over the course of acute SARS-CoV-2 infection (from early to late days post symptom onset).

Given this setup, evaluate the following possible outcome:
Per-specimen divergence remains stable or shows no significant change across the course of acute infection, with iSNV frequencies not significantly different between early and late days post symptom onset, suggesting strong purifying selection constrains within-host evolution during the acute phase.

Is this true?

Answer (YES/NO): NO